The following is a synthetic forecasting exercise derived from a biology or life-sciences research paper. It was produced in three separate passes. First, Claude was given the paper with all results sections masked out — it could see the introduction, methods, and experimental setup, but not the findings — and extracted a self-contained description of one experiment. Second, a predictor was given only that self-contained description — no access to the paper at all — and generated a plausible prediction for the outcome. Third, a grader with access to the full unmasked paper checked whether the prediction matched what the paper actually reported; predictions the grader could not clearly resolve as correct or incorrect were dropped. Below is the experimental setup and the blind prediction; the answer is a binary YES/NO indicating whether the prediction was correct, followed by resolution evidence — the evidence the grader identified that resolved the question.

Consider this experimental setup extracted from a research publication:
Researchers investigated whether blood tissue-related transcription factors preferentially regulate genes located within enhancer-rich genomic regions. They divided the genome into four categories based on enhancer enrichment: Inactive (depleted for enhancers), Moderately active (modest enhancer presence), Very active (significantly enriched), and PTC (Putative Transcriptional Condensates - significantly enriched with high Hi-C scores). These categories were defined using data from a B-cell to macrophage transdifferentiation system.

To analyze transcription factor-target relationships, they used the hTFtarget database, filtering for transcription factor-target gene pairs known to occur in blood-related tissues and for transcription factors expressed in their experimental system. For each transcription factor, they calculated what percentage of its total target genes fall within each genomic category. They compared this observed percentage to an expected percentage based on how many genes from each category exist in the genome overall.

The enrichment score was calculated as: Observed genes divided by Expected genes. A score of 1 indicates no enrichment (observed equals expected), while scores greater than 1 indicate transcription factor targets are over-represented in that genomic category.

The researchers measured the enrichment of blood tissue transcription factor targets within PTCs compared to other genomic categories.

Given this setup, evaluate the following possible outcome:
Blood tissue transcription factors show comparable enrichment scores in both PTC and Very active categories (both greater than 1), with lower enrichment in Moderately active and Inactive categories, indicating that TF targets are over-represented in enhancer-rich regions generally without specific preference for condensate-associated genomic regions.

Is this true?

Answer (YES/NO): NO